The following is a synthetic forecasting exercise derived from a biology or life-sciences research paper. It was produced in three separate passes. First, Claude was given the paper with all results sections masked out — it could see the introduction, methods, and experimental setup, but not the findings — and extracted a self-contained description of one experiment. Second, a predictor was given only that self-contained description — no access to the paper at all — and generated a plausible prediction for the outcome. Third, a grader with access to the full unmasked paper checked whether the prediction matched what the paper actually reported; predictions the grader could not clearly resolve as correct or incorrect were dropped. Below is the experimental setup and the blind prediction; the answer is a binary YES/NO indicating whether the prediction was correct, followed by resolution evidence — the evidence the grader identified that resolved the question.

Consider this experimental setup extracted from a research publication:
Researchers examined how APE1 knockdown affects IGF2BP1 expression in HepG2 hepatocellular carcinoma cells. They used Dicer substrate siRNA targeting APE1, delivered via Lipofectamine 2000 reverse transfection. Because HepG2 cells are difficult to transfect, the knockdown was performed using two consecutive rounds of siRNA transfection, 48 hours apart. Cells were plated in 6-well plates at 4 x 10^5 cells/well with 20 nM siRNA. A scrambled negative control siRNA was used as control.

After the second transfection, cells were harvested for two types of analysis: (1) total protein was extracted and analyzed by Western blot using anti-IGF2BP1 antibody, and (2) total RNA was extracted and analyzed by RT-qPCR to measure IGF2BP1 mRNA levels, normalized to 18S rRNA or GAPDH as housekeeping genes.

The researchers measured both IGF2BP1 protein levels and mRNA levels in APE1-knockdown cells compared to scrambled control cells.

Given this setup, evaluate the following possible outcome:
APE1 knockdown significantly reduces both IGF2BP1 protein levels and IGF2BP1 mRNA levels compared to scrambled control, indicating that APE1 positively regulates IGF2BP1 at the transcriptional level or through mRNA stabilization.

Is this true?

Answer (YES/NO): NO